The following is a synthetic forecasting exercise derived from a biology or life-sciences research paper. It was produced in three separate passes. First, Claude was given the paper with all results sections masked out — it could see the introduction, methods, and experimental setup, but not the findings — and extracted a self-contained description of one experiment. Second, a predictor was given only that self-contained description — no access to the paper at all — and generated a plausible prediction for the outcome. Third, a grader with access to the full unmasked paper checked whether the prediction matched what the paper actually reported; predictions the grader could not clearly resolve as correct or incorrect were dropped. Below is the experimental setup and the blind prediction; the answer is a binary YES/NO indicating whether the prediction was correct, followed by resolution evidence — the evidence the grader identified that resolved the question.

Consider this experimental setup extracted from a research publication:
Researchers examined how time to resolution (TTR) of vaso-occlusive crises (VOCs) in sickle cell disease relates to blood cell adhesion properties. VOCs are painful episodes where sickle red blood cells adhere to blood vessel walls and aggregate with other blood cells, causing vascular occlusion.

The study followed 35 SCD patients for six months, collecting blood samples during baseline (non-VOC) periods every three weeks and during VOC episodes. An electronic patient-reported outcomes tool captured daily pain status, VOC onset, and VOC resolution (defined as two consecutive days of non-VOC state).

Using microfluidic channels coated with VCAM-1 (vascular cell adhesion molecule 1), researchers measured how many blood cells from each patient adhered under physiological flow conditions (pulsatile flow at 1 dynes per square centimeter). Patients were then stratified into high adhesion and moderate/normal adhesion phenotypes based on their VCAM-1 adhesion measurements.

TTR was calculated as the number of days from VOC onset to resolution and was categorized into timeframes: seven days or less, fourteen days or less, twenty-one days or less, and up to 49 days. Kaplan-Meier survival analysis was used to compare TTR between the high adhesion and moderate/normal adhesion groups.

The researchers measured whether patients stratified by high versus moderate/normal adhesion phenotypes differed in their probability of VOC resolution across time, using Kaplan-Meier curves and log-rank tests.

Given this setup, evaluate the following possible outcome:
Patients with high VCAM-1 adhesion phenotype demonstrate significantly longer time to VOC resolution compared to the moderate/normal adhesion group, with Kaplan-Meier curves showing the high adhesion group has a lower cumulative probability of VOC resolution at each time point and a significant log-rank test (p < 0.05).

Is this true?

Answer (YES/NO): NO